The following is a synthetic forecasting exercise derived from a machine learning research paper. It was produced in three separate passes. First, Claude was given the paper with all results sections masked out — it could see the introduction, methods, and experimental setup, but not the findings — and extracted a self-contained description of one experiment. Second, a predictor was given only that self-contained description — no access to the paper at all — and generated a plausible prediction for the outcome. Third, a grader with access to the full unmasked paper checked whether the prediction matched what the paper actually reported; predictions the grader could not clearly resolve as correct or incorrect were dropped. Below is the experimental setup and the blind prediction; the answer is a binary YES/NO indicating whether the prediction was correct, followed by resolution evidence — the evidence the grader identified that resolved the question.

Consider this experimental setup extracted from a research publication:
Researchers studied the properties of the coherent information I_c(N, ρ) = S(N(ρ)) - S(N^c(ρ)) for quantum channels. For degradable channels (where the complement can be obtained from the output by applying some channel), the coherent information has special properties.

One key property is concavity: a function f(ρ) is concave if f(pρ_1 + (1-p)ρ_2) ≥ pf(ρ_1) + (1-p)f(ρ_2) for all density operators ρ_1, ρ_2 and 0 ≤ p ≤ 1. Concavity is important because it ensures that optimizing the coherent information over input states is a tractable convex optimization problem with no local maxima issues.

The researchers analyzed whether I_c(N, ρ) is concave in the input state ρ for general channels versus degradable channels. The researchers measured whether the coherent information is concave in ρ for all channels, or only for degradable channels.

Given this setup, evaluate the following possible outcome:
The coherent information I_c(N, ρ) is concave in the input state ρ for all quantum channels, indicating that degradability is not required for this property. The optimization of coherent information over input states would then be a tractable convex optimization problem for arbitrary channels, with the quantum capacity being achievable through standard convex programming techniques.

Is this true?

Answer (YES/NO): NO